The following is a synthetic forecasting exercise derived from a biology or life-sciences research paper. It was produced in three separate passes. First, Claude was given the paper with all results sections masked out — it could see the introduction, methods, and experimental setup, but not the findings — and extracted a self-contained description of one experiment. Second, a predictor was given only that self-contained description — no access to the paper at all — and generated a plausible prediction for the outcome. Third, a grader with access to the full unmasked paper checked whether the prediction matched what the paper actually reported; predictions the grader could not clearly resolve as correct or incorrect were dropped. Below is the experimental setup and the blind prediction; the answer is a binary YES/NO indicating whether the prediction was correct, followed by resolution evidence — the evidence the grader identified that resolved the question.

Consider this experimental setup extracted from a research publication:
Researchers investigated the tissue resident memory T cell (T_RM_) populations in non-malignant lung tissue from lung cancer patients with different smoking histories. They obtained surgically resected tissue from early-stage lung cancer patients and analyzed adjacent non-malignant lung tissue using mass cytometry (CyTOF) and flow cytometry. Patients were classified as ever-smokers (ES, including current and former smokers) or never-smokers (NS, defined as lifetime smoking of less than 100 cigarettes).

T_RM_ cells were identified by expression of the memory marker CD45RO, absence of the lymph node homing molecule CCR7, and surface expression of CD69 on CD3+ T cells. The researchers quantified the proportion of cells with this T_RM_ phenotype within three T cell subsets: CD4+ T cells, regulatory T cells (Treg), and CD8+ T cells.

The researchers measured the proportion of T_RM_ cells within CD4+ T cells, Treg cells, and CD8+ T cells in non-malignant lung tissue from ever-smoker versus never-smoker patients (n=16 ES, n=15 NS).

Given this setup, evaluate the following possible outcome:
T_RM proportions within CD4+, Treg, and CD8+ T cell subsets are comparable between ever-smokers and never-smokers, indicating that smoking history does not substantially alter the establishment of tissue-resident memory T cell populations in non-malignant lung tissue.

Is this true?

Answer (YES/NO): NO